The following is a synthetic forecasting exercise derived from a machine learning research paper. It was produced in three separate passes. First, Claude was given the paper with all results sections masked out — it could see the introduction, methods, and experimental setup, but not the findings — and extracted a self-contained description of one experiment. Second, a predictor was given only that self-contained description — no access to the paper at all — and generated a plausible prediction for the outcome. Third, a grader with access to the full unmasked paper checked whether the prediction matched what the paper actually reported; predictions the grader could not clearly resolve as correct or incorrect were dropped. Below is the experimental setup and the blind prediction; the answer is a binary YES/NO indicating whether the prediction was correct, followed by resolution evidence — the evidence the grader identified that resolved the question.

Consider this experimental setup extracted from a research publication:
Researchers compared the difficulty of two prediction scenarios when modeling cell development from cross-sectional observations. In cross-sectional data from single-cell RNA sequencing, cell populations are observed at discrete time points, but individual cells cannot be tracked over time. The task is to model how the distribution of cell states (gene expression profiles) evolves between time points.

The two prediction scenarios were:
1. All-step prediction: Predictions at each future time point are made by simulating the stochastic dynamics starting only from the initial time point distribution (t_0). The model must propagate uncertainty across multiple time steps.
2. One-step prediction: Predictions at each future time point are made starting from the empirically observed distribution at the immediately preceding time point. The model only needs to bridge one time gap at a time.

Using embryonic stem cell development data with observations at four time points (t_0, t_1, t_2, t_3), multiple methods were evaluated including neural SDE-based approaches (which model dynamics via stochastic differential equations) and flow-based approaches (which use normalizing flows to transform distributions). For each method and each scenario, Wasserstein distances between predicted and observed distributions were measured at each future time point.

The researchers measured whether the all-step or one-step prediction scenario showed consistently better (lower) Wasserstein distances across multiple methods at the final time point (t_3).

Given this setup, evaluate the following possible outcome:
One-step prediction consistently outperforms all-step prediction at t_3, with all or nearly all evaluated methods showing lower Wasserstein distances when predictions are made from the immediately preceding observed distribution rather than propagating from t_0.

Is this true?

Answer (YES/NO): NO